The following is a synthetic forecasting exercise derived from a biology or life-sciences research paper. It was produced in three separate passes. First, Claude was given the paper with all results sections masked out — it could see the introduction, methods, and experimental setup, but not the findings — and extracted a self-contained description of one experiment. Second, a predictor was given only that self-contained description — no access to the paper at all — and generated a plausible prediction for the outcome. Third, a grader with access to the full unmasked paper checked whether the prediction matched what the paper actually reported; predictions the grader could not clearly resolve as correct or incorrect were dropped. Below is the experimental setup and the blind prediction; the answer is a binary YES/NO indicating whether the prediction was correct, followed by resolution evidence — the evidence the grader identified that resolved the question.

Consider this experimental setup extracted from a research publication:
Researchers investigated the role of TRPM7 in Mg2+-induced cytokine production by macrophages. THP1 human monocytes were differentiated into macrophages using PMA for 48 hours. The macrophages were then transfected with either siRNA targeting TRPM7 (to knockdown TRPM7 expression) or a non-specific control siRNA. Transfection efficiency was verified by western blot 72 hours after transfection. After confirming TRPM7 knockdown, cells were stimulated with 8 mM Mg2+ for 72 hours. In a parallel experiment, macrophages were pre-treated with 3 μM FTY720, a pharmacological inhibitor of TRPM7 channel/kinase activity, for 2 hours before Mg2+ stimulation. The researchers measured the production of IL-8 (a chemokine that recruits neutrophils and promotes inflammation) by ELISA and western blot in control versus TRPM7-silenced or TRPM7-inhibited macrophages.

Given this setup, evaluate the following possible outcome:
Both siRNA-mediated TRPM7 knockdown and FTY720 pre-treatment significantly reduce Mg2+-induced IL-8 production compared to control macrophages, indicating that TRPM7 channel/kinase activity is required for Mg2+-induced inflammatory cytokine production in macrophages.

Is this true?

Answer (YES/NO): YES